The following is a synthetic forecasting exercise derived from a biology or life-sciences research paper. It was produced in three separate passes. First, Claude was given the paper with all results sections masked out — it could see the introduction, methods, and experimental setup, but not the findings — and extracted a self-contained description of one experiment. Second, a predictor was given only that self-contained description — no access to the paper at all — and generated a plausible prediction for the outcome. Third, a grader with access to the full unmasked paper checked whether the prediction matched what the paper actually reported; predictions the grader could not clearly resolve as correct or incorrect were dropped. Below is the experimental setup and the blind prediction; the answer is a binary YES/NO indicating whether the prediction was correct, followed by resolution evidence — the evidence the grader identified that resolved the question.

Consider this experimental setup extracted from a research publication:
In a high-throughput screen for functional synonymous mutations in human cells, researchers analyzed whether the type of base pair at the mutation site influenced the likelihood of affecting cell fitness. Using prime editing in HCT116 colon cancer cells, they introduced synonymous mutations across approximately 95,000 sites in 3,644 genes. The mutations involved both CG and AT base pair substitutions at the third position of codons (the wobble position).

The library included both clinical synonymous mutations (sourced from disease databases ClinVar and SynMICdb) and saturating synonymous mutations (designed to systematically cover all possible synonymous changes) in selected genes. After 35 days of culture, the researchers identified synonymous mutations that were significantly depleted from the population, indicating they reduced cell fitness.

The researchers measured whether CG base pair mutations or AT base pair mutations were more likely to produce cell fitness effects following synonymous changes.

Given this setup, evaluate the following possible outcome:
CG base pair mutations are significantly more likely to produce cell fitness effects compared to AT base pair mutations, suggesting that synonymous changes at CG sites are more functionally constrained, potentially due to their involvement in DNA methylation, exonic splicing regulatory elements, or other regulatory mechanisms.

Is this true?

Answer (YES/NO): YES